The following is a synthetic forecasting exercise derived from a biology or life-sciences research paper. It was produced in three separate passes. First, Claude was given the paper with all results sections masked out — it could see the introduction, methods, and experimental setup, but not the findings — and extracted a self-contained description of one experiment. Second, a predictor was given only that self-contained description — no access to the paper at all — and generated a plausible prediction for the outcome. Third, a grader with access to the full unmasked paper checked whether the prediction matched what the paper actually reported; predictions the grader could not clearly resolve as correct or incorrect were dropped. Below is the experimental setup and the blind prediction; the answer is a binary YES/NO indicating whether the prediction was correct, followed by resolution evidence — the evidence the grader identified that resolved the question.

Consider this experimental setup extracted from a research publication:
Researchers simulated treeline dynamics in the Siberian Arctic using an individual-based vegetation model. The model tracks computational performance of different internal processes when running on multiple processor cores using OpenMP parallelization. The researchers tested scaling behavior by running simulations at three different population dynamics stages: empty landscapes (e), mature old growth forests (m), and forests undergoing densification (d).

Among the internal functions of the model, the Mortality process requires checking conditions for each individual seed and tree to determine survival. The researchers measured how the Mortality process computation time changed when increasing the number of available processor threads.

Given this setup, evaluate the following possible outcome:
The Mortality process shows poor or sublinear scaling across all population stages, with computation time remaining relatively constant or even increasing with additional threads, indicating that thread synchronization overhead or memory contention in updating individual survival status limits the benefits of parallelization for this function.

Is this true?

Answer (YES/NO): YES